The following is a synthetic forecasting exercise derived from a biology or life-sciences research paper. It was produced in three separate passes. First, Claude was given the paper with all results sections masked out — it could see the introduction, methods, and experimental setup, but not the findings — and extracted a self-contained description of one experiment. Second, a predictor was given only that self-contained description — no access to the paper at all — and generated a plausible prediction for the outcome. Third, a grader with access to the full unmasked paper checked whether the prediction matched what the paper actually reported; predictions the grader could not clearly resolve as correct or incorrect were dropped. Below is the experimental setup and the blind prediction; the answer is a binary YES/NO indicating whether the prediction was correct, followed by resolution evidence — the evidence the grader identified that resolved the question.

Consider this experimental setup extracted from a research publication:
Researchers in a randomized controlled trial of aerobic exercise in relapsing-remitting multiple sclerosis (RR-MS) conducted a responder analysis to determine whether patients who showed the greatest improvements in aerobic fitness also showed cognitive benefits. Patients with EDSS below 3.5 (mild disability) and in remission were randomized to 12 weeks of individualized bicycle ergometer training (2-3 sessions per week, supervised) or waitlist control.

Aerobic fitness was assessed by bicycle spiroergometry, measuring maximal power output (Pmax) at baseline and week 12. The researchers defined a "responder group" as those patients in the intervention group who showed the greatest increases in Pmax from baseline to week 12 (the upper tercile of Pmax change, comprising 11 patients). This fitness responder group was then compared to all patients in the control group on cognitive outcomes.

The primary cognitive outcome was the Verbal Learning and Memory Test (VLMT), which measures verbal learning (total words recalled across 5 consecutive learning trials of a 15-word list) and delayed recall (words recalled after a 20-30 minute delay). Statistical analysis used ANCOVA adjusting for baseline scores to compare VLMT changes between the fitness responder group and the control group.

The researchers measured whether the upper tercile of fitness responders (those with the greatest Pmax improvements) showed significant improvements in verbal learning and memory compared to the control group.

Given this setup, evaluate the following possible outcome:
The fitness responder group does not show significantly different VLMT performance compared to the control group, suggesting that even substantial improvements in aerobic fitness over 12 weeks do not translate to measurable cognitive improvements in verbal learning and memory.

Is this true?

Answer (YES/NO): YES